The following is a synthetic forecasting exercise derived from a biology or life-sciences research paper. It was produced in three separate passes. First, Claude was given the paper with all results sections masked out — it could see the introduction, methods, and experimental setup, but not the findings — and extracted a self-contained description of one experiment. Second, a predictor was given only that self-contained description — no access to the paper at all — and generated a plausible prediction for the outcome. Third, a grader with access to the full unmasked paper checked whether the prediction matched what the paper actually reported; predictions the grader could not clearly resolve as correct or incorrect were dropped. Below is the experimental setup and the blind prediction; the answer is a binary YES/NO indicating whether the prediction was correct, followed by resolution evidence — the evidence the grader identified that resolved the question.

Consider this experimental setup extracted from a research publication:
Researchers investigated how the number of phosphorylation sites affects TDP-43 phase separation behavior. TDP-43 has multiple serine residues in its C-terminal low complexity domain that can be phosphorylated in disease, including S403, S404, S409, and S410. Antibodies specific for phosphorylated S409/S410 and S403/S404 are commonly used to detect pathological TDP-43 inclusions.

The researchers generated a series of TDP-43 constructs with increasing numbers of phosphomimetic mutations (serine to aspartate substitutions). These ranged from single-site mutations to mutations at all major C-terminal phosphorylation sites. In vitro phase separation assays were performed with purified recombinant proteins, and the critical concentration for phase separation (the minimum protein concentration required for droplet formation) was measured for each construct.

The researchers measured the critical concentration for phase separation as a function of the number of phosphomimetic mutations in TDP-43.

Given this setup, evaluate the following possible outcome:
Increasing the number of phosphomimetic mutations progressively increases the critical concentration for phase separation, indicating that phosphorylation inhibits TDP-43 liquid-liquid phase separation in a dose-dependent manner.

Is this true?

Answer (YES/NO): YES